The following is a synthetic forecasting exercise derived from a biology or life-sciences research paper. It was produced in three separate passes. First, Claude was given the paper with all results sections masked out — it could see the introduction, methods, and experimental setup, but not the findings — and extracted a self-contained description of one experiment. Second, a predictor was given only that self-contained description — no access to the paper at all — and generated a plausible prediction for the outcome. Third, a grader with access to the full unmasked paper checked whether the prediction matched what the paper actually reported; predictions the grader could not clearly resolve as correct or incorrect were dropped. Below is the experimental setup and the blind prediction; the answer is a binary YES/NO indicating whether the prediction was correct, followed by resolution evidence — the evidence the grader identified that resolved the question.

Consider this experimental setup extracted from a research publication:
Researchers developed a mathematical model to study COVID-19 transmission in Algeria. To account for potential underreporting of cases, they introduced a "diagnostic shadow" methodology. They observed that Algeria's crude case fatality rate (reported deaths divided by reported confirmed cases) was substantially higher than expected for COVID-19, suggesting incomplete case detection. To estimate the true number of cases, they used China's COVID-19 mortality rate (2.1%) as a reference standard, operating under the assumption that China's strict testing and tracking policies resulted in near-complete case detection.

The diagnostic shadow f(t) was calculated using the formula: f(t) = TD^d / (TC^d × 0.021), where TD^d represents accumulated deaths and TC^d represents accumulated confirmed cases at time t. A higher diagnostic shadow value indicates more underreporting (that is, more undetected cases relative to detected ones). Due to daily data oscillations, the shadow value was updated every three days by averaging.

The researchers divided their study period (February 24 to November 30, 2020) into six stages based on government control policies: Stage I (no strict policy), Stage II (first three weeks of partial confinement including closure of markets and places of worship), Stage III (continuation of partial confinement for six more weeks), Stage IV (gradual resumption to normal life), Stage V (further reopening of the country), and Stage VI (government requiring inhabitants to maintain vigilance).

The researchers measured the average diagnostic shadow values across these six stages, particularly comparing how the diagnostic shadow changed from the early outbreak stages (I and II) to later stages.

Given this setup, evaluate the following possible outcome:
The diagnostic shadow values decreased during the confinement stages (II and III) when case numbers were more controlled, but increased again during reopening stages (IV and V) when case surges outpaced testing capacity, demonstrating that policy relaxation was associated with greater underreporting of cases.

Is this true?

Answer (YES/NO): NO